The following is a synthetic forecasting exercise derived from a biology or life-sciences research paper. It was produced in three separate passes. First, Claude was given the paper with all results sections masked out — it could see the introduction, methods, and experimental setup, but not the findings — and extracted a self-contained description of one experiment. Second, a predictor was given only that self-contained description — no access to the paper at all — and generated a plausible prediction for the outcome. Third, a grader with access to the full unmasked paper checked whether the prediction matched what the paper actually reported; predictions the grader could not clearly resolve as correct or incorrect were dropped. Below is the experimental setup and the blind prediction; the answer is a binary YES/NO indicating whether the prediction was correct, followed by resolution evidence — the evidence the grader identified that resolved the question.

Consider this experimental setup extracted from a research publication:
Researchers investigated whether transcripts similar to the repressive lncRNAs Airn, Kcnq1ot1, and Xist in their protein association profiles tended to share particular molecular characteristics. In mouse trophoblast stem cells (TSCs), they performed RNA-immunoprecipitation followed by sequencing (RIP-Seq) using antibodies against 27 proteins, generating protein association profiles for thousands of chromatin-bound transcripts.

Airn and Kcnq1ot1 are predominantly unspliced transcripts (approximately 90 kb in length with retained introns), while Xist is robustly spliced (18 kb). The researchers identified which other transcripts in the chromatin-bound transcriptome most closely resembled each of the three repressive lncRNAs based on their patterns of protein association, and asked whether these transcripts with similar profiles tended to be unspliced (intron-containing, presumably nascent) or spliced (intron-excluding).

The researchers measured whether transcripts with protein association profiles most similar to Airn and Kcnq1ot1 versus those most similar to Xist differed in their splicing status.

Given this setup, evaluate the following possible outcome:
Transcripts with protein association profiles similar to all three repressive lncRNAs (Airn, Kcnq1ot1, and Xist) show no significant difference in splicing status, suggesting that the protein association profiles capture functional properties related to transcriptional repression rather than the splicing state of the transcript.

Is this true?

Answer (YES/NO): NO